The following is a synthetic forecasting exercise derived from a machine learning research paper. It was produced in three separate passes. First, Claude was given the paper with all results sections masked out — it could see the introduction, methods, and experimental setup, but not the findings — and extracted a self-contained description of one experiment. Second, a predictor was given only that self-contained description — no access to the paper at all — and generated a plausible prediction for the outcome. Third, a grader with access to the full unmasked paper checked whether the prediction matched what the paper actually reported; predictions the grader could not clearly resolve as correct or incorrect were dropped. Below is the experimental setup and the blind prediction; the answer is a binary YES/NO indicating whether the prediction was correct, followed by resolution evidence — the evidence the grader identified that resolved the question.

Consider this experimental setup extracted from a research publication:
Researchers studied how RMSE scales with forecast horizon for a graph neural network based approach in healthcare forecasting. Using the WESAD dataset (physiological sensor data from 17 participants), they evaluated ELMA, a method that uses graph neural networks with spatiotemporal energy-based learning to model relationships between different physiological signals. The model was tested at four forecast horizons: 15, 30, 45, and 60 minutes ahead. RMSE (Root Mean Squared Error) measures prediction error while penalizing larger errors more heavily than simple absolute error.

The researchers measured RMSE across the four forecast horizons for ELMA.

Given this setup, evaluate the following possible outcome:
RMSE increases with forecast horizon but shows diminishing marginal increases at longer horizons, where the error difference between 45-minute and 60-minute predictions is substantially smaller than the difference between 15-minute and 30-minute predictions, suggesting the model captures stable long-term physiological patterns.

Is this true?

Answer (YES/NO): NO